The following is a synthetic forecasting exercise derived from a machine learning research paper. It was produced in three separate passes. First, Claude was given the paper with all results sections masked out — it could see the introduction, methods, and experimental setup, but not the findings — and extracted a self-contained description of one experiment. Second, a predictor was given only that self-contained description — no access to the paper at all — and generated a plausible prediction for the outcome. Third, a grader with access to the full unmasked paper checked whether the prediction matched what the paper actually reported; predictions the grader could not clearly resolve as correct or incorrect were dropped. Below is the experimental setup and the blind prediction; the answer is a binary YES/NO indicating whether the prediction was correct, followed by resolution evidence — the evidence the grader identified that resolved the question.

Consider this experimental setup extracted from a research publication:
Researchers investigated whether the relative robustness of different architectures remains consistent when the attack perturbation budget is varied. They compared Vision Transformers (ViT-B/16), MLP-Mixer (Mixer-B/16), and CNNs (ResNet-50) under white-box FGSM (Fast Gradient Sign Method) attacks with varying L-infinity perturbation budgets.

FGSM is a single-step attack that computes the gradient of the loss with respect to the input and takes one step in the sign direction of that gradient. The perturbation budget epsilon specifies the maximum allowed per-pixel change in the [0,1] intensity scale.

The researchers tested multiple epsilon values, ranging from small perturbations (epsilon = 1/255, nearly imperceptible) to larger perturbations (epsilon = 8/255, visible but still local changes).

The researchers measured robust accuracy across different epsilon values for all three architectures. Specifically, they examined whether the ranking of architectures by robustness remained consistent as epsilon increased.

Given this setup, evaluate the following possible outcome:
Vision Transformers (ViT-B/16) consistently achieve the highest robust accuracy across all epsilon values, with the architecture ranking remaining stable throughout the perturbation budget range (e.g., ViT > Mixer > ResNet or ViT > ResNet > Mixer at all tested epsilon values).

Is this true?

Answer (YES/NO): NO